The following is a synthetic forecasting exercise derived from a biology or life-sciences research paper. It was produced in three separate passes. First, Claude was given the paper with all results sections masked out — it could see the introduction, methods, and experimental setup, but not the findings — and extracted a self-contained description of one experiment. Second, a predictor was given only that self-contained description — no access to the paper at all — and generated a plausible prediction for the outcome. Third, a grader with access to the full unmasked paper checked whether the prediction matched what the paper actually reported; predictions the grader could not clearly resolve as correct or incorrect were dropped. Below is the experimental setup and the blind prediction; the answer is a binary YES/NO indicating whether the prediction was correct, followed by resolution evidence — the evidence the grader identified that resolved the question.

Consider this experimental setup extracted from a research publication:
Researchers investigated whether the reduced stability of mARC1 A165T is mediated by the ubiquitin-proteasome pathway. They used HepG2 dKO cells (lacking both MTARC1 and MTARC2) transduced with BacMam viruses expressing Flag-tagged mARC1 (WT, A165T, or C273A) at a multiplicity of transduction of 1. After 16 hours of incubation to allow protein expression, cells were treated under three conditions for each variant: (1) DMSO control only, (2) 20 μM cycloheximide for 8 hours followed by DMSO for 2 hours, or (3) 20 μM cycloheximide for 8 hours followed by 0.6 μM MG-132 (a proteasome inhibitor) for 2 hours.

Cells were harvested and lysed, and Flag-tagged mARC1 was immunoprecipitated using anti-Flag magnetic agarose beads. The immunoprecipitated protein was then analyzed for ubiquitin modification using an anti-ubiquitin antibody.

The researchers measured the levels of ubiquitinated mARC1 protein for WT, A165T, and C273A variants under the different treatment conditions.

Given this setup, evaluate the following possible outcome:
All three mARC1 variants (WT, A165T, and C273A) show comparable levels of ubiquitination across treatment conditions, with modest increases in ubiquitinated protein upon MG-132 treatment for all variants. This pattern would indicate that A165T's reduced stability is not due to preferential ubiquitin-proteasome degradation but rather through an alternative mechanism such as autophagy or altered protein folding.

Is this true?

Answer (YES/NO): NO